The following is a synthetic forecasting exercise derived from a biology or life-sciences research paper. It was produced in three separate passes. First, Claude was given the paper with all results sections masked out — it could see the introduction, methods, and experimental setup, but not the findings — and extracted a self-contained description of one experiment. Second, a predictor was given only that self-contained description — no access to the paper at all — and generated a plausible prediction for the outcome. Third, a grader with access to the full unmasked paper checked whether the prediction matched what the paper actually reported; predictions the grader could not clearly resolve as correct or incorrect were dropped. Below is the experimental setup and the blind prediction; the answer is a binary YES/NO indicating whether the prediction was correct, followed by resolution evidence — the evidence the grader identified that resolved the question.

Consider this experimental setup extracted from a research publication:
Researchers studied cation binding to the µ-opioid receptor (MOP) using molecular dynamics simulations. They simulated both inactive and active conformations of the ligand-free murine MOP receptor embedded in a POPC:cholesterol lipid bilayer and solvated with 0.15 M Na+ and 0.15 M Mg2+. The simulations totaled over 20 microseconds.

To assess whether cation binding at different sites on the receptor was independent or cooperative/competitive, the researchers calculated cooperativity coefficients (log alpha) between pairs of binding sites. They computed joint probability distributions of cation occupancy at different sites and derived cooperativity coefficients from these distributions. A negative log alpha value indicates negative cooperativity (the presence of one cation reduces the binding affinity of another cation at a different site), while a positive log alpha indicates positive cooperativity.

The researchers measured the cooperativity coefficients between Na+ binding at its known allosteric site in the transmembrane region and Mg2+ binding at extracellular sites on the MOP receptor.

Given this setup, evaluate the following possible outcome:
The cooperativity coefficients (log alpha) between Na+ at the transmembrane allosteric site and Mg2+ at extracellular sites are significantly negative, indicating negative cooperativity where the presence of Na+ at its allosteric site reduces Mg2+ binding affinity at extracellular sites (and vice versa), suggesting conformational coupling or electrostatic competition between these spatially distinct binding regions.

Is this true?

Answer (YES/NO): NO